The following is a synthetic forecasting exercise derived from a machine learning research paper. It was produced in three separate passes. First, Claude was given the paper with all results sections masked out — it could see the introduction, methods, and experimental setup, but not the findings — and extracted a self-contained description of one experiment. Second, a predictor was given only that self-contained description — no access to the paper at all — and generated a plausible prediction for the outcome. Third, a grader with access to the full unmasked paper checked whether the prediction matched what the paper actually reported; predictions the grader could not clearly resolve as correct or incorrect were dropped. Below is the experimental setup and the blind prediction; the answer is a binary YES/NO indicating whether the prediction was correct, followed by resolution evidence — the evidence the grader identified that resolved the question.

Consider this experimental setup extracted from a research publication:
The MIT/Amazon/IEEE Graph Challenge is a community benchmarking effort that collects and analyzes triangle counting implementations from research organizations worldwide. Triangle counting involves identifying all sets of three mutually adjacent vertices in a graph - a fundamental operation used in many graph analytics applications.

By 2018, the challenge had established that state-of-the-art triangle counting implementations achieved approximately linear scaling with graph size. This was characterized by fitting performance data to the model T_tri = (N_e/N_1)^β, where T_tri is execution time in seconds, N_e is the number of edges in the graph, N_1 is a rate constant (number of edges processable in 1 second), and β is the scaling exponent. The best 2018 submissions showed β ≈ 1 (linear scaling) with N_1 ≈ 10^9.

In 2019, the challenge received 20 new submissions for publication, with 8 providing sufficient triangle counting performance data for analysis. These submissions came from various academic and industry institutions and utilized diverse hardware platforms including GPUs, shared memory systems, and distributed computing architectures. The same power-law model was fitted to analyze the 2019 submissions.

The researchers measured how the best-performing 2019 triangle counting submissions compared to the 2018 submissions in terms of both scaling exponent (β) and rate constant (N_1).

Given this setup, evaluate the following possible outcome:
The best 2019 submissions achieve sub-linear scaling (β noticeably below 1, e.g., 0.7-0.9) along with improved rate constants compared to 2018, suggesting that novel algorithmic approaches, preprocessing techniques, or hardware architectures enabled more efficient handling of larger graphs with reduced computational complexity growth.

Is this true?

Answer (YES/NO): NO